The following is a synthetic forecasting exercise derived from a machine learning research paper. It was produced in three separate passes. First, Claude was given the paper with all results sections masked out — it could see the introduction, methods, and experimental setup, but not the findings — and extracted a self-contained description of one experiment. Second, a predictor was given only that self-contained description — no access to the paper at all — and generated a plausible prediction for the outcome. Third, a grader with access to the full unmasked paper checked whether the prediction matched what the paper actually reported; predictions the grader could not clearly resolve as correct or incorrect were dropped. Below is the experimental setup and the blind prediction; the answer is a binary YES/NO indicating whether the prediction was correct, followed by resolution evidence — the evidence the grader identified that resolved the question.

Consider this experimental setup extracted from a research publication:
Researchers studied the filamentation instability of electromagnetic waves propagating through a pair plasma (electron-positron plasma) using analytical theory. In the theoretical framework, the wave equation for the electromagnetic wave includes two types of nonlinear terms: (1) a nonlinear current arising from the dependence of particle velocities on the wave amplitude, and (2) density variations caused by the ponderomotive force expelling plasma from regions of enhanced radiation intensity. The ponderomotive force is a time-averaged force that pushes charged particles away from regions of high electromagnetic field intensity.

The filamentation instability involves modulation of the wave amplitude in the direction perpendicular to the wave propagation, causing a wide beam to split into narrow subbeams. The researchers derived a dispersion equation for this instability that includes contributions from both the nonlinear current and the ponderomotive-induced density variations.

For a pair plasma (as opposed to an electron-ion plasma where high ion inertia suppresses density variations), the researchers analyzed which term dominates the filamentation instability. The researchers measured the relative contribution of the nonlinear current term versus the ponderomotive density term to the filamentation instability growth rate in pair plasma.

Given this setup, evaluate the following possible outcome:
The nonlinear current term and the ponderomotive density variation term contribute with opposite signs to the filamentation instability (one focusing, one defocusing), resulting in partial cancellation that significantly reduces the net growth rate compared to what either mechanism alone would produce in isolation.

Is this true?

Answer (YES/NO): NO